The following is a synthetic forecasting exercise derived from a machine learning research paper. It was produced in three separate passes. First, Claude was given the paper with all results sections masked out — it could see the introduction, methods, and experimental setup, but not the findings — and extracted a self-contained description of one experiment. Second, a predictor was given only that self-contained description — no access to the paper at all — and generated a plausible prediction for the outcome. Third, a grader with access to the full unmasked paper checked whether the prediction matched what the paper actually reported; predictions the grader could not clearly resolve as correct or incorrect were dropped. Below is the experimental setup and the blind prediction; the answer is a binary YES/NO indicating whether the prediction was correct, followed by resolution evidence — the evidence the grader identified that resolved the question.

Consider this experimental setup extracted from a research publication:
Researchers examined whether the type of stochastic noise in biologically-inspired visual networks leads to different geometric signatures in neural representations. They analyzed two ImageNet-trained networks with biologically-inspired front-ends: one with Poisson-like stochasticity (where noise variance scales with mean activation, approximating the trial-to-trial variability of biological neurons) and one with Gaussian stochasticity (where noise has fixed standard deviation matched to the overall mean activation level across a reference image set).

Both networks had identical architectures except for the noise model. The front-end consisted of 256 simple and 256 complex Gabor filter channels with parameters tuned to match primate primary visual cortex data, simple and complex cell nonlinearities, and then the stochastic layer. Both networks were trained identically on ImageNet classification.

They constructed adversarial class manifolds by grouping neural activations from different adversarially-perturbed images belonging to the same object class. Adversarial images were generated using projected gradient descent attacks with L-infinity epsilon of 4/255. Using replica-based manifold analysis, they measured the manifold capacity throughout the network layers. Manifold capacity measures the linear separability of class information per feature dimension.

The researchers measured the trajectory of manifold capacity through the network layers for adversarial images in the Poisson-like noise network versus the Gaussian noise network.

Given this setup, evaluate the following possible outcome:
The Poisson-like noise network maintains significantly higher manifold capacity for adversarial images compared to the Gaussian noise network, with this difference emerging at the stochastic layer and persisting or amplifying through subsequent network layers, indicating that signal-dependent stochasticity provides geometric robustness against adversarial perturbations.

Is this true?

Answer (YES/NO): NO